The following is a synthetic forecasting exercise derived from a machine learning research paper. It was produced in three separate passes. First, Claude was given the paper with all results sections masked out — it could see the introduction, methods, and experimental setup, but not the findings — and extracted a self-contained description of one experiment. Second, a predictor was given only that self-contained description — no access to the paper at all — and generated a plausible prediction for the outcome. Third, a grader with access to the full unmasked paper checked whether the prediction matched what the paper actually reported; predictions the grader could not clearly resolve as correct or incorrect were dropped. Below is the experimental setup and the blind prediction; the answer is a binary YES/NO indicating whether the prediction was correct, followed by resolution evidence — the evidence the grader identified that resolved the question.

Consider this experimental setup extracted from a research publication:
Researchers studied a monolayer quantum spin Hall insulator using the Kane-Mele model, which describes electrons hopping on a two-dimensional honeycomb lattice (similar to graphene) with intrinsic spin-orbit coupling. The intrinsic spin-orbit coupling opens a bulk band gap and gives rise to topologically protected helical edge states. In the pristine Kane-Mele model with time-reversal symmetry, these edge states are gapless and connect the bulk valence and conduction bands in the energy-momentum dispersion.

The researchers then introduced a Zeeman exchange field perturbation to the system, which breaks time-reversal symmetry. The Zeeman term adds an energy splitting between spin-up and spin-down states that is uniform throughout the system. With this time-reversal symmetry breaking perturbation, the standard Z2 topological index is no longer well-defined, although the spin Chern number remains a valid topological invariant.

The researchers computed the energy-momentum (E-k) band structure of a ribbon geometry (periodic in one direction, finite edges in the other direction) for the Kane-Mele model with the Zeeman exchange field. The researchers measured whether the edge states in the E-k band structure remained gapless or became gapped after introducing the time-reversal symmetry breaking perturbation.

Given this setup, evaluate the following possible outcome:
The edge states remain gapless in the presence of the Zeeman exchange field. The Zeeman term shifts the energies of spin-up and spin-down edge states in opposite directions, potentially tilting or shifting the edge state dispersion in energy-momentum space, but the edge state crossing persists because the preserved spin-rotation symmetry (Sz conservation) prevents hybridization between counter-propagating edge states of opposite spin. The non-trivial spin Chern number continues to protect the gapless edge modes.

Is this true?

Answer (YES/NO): NO